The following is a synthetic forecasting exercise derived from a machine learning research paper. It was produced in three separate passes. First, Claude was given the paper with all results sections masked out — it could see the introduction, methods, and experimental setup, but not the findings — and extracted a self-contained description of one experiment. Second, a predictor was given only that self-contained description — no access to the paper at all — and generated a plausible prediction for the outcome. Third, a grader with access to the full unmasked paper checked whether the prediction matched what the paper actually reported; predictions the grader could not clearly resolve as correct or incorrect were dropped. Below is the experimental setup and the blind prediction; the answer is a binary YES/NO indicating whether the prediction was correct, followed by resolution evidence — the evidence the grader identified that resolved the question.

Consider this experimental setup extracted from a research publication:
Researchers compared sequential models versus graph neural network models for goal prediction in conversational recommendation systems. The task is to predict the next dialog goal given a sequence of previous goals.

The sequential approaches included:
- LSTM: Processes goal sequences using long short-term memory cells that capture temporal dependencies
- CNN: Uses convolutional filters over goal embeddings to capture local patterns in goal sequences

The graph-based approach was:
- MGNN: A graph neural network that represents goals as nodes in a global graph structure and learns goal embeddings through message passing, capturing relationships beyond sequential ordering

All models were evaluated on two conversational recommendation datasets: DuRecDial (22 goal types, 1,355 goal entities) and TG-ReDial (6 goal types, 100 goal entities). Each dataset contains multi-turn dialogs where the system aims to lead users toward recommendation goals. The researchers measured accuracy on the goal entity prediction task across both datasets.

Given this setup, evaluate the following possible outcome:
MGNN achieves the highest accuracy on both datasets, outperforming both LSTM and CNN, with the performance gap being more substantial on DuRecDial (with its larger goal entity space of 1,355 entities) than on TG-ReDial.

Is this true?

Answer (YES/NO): NO